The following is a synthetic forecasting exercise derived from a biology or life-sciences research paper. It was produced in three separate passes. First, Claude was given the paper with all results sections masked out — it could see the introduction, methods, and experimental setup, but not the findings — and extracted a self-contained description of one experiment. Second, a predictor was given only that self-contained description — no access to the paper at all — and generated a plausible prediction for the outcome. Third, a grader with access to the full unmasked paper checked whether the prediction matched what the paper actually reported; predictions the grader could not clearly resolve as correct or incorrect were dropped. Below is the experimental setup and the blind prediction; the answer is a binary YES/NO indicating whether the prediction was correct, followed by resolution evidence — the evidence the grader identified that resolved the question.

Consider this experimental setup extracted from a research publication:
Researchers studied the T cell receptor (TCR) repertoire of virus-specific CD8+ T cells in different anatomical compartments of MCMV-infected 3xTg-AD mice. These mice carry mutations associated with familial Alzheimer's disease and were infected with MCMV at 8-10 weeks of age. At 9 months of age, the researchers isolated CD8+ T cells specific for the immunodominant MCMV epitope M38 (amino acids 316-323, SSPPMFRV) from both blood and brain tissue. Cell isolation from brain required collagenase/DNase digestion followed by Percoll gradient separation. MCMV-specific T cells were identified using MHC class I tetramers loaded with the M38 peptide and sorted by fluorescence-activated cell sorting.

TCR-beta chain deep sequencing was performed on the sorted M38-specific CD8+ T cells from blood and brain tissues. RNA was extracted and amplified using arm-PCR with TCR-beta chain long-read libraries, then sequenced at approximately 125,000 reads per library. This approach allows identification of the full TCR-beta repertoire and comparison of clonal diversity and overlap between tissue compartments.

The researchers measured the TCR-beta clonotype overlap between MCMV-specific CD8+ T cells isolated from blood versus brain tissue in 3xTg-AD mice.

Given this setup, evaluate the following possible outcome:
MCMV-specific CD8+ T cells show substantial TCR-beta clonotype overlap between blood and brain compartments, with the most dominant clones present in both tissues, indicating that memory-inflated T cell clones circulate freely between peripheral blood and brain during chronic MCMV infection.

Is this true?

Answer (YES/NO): YES